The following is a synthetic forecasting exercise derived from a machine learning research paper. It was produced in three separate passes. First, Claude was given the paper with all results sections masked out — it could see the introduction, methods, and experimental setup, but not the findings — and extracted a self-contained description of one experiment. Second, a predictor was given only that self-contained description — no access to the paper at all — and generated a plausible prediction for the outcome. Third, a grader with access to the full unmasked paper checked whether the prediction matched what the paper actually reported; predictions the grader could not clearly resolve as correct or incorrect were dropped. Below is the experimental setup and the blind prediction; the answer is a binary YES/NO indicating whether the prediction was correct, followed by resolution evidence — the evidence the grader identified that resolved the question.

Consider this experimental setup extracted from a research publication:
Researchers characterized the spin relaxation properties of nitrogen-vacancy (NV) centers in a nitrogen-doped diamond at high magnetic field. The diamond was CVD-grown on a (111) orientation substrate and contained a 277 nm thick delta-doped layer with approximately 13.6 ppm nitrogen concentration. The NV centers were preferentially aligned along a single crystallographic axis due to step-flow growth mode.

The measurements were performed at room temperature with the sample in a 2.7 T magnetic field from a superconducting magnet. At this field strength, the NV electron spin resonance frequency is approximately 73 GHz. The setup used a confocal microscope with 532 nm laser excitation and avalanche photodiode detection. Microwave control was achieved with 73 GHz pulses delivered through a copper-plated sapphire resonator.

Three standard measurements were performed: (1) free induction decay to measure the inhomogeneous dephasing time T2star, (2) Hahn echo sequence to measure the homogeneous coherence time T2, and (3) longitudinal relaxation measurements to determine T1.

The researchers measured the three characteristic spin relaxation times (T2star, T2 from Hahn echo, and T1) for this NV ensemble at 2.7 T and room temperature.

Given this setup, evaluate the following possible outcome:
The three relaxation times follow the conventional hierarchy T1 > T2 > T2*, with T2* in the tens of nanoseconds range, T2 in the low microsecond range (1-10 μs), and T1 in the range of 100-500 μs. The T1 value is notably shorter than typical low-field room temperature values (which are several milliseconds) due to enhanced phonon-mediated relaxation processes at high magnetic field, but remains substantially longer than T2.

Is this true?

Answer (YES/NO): NO